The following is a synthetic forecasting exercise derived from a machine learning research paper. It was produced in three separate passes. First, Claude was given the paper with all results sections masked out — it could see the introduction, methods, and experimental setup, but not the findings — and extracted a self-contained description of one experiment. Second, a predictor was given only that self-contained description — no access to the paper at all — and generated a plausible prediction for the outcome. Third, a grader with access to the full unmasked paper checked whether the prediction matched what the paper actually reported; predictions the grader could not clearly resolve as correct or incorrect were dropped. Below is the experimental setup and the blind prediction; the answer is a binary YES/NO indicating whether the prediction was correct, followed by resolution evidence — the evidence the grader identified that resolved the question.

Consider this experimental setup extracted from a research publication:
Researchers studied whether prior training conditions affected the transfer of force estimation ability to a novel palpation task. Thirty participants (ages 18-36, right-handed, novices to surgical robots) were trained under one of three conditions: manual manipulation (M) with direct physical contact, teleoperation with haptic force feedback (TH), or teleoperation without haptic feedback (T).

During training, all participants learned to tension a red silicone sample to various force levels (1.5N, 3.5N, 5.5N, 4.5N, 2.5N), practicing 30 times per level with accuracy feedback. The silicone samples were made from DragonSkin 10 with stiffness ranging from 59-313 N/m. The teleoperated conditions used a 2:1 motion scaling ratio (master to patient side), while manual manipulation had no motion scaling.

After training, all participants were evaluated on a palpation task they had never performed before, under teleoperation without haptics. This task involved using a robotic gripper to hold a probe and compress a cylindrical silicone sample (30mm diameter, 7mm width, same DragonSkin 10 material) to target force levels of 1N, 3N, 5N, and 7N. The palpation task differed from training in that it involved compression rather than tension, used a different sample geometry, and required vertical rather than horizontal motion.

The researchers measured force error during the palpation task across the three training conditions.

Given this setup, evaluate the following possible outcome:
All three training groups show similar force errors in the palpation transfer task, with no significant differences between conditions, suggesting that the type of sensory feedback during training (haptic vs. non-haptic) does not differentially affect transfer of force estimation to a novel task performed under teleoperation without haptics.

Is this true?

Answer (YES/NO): NO